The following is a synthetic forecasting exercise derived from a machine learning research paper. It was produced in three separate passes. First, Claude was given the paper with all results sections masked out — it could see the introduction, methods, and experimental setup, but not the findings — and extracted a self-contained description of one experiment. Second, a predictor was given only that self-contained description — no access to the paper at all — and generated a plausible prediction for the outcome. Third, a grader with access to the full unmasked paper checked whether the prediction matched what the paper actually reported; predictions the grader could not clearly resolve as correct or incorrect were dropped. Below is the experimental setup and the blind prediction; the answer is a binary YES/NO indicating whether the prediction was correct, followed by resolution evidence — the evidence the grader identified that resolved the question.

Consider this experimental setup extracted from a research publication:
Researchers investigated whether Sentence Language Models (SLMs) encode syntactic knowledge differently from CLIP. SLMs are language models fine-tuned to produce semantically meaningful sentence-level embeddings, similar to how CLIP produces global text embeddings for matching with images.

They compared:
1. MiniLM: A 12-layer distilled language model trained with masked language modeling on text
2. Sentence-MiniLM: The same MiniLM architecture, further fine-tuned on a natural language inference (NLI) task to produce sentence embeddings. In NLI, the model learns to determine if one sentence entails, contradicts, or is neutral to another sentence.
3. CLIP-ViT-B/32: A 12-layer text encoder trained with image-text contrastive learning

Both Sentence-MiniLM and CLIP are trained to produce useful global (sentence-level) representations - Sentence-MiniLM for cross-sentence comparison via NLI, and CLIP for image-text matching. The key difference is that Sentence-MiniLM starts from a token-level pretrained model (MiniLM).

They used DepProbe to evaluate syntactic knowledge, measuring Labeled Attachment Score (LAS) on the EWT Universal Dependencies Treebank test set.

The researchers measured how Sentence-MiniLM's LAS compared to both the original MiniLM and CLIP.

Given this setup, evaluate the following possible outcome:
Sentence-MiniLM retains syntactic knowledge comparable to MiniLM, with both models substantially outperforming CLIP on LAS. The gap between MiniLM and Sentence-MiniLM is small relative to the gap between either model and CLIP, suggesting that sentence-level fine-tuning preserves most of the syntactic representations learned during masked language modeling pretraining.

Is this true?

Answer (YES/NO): NO